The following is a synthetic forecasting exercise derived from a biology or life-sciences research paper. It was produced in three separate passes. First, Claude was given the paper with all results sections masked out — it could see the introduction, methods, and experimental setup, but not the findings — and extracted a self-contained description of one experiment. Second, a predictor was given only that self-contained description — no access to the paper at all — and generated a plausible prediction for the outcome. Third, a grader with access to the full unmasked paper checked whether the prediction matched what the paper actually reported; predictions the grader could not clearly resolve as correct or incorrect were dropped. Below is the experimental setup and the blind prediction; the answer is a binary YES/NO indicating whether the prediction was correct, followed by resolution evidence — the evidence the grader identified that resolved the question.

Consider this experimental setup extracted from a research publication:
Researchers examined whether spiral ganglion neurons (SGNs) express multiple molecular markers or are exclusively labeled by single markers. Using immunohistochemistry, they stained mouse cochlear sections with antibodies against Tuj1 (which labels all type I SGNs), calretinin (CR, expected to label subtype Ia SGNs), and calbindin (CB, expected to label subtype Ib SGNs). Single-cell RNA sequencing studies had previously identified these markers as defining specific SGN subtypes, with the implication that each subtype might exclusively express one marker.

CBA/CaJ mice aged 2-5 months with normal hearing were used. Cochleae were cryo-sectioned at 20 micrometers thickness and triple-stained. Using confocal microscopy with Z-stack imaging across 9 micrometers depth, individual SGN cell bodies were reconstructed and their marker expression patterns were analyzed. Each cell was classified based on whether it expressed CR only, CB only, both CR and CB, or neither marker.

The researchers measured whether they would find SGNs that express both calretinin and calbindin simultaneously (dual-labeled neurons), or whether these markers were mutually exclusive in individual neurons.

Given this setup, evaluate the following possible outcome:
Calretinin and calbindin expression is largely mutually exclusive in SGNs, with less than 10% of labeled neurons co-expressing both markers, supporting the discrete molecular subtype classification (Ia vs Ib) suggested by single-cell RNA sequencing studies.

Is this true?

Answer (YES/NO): NO